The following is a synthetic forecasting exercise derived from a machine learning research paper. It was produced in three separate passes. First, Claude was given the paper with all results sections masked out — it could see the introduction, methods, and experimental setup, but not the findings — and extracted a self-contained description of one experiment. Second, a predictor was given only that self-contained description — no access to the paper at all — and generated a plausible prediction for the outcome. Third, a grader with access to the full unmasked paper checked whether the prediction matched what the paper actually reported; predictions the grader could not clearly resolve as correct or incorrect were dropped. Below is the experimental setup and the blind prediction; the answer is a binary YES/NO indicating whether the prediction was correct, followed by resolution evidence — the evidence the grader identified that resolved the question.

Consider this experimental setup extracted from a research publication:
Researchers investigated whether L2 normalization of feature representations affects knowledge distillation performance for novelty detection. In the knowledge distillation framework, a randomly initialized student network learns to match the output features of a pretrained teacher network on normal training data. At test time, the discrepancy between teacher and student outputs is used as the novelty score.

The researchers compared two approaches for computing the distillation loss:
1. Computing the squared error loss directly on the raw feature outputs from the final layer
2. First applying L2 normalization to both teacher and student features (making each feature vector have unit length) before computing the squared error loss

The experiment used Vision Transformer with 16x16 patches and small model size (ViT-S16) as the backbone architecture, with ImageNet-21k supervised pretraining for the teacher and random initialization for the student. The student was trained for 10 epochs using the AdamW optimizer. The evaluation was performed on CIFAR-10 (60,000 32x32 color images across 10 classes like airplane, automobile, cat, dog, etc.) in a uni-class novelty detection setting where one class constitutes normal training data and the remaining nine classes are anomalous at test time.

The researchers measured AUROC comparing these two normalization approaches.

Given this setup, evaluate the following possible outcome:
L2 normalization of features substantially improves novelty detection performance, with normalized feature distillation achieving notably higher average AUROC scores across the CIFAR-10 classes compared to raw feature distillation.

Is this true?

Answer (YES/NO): YES